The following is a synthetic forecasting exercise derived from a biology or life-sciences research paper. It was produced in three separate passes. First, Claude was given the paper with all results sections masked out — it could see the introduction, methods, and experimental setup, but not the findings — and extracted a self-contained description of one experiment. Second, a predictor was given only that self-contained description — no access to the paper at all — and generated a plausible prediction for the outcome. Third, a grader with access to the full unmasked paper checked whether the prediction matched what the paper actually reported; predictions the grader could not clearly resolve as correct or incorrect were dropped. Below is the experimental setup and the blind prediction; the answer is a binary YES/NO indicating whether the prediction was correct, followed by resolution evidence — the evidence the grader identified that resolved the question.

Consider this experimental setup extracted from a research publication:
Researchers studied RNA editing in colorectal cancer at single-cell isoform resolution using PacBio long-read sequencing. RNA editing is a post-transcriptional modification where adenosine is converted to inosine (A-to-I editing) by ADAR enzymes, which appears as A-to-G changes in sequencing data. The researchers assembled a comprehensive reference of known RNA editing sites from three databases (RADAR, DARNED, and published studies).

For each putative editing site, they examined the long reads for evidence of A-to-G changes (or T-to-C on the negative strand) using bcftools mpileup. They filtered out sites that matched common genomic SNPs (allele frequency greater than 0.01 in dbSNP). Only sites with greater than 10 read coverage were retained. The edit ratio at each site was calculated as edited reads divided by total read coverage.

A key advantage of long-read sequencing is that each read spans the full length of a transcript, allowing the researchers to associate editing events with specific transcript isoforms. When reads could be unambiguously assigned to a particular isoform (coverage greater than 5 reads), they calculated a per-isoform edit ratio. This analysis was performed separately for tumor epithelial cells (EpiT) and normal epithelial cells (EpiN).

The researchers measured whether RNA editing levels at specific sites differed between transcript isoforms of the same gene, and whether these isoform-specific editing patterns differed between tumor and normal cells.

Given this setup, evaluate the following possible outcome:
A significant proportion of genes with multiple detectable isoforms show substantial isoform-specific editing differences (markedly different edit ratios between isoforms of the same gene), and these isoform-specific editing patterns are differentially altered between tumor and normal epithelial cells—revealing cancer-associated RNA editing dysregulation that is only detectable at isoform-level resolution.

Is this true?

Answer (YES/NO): NO